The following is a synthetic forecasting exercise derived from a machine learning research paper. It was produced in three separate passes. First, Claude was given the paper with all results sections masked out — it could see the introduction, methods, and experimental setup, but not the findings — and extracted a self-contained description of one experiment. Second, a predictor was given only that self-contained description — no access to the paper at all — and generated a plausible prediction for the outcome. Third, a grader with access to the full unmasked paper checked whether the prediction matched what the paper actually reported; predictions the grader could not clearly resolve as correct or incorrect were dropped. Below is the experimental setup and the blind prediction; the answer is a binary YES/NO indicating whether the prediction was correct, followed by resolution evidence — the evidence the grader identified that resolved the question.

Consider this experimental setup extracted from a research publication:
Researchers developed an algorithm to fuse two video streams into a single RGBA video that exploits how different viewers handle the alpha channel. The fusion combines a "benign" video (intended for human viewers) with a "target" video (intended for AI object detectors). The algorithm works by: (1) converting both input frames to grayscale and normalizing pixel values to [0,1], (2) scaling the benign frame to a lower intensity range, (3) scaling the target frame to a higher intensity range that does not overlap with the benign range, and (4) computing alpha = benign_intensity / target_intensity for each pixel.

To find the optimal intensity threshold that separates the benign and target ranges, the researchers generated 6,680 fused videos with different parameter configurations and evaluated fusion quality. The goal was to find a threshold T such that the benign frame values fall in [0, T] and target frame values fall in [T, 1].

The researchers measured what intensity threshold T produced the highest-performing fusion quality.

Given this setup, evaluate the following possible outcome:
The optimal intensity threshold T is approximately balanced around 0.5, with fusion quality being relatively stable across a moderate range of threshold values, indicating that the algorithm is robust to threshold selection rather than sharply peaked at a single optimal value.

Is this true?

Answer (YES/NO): NO